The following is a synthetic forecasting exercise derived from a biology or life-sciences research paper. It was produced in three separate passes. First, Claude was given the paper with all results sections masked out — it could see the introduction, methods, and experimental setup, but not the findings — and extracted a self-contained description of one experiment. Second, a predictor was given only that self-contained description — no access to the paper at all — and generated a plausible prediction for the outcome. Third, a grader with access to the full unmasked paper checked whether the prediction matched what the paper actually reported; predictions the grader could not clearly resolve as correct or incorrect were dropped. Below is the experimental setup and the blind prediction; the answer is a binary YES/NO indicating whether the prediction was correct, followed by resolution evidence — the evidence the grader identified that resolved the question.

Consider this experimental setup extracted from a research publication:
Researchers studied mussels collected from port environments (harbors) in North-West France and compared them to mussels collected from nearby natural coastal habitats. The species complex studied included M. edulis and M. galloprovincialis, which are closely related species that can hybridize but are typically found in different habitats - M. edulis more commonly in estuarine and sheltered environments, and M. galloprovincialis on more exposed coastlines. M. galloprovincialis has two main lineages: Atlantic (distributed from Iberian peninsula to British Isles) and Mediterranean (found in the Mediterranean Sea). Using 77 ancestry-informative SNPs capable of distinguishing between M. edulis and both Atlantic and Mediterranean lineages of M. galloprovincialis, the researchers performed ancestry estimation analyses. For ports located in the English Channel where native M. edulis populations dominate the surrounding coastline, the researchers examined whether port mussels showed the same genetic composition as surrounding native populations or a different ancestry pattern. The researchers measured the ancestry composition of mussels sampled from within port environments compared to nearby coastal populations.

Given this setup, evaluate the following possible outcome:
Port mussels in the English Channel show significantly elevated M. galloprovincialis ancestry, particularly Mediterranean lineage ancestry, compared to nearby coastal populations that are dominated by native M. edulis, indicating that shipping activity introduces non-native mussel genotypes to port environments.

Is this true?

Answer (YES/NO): YES